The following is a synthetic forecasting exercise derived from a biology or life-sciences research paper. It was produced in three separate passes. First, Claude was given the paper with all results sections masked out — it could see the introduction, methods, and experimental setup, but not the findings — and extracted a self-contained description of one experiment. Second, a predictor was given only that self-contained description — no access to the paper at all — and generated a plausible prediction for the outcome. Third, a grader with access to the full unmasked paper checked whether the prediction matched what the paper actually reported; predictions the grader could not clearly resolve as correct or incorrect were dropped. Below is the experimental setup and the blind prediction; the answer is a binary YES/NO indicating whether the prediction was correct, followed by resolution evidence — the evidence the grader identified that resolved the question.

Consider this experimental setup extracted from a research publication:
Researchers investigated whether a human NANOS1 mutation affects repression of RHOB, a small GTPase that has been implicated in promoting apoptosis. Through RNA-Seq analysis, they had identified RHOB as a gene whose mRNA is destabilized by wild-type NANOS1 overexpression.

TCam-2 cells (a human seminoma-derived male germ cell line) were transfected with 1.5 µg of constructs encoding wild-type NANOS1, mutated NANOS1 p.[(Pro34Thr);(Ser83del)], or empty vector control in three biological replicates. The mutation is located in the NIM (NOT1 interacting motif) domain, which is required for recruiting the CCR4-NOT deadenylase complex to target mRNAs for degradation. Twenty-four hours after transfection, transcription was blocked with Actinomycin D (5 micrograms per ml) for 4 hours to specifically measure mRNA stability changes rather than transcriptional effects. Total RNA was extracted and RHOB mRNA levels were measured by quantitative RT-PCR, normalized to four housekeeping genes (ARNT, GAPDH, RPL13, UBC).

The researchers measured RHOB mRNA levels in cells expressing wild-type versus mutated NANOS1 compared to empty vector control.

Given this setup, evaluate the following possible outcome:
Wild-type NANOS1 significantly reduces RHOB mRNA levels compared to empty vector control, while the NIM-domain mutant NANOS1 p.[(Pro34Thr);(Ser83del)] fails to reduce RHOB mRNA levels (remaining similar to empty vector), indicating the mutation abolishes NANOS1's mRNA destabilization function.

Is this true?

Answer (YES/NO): YES